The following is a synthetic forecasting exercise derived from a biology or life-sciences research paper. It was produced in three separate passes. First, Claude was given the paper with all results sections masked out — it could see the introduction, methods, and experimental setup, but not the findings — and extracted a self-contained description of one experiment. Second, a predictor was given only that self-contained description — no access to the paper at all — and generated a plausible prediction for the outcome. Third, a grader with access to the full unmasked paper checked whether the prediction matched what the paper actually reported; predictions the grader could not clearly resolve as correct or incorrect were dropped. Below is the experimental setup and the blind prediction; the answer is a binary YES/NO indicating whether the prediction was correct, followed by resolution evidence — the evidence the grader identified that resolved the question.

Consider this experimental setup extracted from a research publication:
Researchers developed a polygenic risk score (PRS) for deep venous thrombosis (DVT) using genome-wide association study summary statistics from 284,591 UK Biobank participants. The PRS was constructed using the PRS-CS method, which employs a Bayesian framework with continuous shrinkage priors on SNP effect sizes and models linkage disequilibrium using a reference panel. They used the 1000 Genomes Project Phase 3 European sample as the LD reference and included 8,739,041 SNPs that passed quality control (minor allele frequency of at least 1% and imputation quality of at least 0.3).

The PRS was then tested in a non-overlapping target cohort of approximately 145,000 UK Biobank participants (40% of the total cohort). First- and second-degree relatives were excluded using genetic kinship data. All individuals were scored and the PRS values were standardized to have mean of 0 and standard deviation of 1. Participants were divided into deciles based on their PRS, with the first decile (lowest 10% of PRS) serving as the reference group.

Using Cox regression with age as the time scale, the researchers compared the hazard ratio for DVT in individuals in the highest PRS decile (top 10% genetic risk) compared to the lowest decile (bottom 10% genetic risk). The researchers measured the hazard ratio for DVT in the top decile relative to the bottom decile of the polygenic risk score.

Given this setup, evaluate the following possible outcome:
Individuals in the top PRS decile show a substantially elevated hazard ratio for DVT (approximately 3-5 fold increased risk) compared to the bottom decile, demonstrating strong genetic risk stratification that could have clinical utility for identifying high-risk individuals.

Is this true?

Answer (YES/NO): YES